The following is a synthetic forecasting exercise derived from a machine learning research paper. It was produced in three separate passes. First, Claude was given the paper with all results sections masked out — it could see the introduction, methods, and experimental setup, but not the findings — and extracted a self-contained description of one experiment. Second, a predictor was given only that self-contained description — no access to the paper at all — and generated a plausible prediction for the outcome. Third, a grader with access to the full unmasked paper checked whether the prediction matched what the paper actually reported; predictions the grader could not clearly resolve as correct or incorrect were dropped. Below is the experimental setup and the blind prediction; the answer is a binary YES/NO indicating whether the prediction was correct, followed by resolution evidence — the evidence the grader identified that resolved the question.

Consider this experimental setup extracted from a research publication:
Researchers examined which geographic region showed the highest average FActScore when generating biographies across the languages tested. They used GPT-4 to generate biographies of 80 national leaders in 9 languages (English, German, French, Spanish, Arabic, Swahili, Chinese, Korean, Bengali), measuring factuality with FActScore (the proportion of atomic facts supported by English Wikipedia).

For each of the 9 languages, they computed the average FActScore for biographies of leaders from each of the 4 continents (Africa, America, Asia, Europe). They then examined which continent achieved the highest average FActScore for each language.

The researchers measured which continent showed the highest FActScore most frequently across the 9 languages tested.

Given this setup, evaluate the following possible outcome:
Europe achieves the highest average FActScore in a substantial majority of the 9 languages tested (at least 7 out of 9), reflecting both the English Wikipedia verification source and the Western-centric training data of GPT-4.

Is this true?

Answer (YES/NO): NO